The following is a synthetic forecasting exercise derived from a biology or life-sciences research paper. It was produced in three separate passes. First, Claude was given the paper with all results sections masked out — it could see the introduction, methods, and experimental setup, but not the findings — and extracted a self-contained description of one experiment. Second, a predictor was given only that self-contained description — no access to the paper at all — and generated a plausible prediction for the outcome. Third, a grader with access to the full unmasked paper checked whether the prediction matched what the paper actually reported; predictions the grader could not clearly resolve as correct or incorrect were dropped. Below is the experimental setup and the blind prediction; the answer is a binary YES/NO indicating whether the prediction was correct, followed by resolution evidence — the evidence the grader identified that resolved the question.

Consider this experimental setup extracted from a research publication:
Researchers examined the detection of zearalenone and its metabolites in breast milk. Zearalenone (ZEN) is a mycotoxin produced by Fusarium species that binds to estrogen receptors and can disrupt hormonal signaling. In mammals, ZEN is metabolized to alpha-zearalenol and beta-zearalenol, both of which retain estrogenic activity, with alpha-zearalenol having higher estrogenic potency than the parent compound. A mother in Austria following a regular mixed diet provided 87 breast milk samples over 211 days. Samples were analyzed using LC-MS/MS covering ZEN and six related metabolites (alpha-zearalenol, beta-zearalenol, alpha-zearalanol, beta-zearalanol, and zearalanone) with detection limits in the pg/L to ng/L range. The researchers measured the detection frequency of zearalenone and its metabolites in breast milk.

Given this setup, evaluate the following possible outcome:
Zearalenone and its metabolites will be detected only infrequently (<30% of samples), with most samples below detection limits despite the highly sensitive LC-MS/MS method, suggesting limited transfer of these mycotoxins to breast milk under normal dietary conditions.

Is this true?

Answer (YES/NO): NO